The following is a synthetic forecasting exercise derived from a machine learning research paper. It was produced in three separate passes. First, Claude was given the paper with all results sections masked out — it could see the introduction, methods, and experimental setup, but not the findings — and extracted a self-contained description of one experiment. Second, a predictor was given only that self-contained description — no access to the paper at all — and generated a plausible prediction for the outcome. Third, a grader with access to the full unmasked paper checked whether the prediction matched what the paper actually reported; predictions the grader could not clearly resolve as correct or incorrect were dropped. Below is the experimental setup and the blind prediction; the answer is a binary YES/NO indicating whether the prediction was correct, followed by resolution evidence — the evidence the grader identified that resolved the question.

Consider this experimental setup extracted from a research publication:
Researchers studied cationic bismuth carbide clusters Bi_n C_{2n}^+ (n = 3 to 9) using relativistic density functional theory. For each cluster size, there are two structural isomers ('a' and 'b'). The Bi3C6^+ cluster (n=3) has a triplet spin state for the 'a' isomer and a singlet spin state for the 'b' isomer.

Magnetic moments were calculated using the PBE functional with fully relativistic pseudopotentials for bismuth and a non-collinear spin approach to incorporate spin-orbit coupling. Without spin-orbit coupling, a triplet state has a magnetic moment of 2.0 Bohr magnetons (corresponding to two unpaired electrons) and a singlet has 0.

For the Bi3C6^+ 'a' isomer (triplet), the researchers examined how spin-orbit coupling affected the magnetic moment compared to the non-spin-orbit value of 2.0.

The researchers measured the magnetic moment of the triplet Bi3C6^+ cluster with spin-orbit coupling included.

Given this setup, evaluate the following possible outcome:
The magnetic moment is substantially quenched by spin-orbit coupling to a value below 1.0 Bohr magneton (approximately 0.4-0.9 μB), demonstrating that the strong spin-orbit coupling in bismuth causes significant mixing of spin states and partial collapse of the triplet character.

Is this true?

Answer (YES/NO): NO